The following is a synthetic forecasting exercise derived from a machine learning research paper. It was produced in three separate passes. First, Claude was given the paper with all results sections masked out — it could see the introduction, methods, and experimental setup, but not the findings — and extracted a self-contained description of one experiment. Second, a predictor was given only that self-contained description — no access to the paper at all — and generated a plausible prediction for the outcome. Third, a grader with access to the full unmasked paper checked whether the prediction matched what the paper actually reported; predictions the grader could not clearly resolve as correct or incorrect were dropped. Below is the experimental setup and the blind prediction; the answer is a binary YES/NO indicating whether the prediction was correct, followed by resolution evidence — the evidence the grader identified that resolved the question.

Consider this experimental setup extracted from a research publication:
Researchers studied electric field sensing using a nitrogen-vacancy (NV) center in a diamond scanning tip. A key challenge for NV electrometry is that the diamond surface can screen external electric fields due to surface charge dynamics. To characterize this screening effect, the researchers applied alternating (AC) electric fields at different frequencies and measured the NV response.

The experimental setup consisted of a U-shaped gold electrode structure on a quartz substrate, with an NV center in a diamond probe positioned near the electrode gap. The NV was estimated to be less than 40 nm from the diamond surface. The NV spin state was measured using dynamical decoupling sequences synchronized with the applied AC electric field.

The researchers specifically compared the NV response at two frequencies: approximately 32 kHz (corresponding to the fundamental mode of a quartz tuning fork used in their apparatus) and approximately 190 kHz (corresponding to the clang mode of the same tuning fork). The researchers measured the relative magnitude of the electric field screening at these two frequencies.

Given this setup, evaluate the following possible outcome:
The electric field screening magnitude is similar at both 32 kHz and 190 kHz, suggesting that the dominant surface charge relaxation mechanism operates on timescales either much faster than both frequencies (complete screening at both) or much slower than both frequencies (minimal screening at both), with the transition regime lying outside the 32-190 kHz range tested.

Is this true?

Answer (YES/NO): NO